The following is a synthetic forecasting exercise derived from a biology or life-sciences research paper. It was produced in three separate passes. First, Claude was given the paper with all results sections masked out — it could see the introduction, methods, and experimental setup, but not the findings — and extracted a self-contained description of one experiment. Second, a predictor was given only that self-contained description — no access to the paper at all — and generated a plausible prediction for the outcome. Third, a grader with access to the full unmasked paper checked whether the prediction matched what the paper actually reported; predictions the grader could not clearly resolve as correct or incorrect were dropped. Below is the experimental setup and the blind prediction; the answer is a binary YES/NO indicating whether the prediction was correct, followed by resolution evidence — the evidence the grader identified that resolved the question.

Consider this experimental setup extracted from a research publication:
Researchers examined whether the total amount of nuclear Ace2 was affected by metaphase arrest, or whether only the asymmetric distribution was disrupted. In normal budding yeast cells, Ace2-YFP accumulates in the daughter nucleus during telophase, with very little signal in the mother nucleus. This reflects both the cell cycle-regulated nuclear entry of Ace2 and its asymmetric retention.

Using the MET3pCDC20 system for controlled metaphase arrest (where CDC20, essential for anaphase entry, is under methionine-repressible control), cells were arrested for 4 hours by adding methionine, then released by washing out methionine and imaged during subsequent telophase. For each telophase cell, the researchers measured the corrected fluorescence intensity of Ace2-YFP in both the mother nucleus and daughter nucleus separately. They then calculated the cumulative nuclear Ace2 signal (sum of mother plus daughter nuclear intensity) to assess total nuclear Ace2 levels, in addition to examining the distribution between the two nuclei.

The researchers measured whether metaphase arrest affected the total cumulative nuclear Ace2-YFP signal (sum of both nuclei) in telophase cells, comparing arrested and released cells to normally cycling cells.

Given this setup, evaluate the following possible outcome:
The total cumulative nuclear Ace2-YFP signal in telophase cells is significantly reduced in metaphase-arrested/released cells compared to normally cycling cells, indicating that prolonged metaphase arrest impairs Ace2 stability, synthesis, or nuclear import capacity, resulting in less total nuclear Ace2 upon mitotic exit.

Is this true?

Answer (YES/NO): NO